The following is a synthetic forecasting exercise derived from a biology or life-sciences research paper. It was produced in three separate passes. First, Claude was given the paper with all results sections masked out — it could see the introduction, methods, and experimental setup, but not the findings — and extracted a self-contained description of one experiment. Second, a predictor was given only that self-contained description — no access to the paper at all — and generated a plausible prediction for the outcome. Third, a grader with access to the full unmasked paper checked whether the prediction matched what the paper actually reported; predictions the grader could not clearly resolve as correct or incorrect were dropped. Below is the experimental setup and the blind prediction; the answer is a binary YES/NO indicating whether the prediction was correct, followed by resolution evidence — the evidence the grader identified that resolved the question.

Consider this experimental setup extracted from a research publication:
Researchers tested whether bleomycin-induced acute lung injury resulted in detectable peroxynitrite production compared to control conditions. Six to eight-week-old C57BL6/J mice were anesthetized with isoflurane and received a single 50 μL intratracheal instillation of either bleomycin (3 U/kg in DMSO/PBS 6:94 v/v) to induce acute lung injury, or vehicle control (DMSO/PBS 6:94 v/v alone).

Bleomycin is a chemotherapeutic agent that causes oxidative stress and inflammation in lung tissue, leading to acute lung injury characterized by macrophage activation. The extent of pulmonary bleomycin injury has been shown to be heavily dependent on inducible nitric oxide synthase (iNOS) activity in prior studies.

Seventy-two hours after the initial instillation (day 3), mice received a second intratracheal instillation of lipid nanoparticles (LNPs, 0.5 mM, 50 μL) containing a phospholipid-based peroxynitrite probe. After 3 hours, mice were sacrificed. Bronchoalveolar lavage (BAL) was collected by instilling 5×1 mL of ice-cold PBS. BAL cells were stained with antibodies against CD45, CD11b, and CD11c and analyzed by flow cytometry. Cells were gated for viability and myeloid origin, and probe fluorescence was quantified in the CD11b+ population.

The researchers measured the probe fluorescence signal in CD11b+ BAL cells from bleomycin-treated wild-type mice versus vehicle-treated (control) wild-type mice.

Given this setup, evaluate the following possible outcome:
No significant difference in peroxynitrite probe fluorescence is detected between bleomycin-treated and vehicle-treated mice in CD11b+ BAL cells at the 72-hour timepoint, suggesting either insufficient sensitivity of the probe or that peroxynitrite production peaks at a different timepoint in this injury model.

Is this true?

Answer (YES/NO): NO